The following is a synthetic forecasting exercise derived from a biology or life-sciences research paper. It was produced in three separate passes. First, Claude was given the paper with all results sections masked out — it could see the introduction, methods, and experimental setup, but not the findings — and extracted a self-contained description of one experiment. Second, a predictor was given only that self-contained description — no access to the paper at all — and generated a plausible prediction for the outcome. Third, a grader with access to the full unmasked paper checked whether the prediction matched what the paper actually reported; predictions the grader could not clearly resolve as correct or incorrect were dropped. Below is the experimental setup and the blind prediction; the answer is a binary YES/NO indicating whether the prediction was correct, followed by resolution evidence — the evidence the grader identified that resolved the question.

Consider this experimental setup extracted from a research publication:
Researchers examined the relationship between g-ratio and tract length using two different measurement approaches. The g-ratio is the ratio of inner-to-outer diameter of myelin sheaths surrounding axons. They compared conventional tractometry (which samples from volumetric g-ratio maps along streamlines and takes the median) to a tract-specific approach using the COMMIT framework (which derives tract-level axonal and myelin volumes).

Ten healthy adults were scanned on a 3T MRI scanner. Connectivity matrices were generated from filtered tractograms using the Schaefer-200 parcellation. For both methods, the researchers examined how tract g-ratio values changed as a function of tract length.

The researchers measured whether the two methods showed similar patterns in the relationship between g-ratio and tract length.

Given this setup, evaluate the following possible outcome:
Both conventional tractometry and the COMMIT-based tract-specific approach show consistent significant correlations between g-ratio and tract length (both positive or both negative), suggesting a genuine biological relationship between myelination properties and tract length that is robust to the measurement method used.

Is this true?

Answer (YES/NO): NO